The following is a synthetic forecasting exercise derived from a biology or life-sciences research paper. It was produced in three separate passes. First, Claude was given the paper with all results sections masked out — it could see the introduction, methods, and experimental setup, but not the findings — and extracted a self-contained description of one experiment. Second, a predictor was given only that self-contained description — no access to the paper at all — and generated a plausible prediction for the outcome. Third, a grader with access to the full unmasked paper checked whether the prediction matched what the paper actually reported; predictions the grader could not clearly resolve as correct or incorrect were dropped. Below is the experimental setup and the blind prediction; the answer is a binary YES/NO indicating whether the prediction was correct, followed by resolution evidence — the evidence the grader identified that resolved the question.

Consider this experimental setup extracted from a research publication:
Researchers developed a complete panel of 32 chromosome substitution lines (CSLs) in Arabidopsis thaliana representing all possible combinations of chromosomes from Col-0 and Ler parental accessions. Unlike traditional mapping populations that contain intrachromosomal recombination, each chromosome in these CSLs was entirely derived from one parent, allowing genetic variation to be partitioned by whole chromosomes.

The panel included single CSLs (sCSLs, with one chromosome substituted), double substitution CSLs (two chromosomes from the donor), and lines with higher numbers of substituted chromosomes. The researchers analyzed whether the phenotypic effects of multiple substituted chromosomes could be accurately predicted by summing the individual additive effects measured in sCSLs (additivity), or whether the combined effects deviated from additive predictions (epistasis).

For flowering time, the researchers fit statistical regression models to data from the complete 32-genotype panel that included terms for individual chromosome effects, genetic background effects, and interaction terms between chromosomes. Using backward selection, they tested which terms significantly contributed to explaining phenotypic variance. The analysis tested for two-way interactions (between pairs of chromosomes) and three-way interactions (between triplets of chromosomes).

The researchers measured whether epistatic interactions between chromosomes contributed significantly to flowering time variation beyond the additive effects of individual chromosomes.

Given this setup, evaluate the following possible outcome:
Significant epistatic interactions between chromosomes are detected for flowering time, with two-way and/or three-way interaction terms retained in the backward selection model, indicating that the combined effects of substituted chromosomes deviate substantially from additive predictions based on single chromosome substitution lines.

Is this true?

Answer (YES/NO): YES